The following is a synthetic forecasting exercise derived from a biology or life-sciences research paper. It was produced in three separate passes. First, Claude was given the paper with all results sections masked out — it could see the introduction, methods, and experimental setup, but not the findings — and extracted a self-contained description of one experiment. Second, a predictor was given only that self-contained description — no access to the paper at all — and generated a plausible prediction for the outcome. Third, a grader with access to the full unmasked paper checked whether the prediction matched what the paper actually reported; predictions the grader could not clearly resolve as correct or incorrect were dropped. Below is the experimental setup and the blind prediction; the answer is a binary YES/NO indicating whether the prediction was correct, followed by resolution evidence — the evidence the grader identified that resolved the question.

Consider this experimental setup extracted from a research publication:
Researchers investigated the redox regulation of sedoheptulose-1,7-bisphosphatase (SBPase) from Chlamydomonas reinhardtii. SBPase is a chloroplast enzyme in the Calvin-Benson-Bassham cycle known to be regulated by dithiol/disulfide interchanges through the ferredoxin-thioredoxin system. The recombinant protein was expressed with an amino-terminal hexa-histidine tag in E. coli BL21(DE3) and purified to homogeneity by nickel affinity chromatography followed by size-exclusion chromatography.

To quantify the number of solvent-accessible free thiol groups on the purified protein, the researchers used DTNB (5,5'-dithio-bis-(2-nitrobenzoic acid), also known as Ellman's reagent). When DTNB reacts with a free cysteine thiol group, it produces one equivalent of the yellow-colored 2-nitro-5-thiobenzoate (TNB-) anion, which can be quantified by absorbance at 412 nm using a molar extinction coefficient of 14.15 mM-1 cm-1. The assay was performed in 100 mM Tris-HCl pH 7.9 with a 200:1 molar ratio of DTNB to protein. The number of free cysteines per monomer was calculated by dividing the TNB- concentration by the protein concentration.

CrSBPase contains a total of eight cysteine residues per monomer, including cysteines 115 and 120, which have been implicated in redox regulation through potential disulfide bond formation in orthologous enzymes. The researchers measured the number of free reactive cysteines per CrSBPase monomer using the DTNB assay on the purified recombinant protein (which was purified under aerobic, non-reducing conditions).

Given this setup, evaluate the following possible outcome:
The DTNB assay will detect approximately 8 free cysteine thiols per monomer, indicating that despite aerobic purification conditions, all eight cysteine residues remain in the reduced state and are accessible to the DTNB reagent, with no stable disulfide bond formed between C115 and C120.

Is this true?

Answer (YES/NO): NO